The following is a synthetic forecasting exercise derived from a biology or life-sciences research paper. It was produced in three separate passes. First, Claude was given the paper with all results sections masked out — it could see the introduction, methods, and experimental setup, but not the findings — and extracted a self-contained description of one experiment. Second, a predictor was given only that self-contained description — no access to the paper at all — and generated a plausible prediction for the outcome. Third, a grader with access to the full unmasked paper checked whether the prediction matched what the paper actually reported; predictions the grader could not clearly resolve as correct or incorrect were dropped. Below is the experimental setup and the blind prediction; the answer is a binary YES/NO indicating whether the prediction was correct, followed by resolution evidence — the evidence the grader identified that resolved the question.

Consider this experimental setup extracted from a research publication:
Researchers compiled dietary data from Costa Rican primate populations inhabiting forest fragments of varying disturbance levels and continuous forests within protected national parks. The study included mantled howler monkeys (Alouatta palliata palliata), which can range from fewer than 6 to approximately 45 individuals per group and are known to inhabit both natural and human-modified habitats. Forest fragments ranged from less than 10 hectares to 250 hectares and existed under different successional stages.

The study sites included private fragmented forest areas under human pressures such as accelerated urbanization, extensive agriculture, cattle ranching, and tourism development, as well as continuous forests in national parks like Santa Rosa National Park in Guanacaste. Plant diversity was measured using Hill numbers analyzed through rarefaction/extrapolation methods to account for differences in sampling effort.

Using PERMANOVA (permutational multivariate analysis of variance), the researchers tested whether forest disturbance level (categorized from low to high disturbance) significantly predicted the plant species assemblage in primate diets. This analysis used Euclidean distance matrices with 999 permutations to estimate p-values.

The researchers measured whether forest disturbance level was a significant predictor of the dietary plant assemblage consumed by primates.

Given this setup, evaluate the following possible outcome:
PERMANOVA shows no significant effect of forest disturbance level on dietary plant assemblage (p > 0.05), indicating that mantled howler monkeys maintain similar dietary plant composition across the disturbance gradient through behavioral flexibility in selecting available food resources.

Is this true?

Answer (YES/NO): YES